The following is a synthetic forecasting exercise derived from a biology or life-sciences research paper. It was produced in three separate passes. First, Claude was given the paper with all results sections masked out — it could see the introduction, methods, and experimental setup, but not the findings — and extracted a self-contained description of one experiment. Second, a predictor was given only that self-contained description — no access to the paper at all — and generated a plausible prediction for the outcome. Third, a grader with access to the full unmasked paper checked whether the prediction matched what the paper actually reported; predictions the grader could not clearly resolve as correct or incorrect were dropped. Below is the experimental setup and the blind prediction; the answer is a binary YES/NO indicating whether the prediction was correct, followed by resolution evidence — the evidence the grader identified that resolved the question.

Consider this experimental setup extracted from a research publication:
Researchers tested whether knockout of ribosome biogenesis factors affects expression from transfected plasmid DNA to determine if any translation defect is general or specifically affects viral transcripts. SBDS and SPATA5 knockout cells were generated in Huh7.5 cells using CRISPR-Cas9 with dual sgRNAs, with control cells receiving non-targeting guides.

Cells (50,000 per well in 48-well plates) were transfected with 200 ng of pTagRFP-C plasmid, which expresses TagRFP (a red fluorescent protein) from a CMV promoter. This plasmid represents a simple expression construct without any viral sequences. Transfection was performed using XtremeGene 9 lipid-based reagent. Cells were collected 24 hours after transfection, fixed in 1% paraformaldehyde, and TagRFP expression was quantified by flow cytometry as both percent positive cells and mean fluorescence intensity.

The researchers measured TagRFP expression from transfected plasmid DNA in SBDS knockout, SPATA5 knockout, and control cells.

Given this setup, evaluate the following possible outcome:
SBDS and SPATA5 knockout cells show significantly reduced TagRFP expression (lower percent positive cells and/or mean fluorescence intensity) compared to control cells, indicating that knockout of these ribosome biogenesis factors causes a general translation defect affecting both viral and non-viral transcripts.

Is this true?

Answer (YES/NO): YES